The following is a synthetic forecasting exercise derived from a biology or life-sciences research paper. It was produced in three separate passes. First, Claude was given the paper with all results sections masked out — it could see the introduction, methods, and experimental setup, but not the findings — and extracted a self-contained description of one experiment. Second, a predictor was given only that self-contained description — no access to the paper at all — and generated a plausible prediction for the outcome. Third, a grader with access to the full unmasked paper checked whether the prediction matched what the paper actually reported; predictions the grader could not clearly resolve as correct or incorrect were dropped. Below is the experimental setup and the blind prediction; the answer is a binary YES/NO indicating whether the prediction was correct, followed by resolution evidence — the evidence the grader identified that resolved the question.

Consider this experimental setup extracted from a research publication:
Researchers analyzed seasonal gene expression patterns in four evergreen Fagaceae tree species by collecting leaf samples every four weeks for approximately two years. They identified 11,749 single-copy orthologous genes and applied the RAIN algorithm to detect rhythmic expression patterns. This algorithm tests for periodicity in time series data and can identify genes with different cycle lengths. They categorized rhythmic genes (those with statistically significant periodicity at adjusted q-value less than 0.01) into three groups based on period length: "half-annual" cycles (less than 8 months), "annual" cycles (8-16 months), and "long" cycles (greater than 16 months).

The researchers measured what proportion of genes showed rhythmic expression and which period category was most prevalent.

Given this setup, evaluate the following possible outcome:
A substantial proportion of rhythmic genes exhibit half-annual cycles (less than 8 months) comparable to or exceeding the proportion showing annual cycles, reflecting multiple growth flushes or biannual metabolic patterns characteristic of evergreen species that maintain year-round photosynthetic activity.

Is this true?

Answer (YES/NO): NO